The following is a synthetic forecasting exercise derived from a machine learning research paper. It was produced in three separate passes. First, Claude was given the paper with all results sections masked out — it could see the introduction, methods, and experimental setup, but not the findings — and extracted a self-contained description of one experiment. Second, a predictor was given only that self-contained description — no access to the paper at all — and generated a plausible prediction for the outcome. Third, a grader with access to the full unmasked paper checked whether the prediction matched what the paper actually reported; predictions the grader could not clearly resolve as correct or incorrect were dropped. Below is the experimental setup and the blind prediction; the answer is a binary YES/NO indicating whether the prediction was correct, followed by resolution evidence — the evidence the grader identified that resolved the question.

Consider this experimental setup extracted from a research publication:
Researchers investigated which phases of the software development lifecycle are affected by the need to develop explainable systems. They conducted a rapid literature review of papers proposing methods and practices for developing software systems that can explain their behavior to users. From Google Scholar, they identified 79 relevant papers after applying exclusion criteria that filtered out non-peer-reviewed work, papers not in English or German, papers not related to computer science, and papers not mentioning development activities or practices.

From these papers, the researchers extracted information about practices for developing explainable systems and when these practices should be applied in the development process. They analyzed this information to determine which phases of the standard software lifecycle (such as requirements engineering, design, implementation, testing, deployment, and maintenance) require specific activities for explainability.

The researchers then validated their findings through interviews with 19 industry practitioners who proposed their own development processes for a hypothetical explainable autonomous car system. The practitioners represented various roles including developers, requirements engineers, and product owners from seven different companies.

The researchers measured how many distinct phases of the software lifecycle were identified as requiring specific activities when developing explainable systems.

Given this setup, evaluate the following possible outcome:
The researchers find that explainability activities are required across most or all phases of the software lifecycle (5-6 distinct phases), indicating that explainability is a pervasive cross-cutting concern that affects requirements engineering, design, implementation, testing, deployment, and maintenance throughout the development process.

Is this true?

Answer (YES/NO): NO